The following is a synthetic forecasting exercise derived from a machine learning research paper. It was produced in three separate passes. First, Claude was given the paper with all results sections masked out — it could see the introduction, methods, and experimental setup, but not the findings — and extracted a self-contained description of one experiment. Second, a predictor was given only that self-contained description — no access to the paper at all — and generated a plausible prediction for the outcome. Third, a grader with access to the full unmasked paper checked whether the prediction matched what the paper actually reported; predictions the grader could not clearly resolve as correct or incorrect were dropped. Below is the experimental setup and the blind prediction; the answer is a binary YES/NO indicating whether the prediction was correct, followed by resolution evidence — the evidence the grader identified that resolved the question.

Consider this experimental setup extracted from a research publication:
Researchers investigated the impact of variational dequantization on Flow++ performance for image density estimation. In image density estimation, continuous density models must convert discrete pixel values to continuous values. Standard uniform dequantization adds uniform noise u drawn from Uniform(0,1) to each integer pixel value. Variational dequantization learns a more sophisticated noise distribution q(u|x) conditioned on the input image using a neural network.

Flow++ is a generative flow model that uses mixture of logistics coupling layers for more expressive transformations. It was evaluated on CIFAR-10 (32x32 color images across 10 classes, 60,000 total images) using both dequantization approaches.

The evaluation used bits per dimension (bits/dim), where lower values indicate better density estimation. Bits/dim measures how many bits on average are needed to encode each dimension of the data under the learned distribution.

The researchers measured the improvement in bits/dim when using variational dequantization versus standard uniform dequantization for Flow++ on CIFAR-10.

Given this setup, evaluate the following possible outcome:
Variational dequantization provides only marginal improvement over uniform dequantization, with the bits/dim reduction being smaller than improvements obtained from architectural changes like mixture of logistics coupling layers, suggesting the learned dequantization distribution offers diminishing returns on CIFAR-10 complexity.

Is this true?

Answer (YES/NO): NO